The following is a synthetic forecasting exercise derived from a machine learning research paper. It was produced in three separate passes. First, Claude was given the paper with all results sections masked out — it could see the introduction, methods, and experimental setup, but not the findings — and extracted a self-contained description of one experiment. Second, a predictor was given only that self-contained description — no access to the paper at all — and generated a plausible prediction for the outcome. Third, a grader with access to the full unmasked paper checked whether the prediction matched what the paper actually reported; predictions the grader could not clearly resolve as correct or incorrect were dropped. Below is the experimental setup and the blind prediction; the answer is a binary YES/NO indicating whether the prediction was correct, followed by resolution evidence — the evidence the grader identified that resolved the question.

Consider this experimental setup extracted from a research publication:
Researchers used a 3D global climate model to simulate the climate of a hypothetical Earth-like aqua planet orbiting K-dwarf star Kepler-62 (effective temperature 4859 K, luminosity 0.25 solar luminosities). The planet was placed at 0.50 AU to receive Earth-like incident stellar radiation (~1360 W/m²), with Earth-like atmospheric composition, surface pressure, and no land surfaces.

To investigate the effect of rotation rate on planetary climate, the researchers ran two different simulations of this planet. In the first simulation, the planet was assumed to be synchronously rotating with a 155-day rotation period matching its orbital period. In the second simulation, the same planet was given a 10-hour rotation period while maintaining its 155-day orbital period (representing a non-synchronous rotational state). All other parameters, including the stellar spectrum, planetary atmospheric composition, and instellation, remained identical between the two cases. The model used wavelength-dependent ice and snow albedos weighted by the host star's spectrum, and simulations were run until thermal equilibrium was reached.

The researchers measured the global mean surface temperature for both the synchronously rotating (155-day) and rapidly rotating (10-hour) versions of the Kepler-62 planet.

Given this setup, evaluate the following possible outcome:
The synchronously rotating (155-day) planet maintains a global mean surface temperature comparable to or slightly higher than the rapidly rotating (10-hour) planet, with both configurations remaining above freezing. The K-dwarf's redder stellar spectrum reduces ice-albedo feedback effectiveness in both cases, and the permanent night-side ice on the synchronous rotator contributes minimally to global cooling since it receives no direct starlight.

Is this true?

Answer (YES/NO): NO